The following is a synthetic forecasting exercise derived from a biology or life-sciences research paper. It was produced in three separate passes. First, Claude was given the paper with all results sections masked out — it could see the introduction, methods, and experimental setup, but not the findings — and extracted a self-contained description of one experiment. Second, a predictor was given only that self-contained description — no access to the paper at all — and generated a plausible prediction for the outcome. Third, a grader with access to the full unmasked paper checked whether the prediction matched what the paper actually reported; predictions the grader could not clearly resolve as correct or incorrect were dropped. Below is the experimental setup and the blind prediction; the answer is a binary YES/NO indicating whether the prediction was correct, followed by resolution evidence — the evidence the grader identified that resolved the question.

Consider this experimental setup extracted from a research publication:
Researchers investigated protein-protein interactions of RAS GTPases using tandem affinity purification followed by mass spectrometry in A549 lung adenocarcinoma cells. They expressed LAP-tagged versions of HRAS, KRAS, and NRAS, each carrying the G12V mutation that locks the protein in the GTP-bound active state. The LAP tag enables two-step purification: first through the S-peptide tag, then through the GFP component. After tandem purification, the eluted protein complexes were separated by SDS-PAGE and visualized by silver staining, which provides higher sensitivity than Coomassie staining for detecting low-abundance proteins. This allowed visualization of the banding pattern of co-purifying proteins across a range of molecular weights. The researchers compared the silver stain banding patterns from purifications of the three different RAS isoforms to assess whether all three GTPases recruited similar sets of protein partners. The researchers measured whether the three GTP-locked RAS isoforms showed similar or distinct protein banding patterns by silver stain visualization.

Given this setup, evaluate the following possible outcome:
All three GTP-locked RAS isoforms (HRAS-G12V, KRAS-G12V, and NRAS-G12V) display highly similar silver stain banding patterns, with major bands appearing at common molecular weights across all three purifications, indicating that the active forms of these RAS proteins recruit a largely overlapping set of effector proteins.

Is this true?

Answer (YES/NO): NO